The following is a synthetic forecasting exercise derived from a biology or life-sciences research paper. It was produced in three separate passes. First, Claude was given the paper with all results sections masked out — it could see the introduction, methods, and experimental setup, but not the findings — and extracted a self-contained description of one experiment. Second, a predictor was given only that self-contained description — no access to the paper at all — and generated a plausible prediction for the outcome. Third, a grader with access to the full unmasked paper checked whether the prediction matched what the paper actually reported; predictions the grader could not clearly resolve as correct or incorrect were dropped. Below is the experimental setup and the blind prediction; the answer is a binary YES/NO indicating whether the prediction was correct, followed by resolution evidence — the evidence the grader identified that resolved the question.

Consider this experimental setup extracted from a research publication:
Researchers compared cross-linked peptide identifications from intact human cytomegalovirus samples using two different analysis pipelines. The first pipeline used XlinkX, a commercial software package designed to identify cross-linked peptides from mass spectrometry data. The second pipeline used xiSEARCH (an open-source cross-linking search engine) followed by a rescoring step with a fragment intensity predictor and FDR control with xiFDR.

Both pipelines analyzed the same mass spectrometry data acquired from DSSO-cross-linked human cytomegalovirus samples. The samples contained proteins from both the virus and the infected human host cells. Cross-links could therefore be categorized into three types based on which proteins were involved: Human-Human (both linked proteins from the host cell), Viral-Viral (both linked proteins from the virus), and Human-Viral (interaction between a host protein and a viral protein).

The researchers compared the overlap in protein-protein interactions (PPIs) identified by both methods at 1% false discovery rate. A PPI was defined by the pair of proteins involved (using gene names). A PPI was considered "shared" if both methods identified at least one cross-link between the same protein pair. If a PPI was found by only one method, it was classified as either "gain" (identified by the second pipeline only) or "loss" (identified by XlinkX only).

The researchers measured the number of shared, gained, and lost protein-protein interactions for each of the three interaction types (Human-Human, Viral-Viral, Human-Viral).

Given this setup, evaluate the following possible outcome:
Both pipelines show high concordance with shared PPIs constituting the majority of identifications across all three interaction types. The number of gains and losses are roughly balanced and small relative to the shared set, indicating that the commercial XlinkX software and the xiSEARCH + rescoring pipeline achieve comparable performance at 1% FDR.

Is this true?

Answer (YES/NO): NO